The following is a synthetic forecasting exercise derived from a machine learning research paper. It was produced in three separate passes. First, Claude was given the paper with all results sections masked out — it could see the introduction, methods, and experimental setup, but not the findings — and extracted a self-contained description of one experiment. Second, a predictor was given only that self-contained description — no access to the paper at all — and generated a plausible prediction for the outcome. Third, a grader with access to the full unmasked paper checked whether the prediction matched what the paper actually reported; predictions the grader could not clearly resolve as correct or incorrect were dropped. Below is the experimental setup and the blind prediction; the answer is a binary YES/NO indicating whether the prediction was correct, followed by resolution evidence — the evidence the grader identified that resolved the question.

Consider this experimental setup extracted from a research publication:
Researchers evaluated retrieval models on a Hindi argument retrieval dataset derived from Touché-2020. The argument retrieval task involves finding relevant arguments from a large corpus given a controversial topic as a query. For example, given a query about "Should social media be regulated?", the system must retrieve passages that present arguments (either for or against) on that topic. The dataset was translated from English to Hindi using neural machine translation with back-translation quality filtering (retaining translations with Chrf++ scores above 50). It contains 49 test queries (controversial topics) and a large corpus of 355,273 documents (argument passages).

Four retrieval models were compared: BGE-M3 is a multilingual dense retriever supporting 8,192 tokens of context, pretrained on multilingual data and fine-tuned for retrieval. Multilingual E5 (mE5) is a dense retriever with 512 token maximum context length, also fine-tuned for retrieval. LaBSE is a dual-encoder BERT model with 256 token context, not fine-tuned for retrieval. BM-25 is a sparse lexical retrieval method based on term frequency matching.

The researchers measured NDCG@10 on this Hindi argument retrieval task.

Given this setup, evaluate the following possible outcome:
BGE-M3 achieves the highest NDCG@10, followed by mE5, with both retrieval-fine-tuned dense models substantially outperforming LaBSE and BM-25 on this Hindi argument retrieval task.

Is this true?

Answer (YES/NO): NO